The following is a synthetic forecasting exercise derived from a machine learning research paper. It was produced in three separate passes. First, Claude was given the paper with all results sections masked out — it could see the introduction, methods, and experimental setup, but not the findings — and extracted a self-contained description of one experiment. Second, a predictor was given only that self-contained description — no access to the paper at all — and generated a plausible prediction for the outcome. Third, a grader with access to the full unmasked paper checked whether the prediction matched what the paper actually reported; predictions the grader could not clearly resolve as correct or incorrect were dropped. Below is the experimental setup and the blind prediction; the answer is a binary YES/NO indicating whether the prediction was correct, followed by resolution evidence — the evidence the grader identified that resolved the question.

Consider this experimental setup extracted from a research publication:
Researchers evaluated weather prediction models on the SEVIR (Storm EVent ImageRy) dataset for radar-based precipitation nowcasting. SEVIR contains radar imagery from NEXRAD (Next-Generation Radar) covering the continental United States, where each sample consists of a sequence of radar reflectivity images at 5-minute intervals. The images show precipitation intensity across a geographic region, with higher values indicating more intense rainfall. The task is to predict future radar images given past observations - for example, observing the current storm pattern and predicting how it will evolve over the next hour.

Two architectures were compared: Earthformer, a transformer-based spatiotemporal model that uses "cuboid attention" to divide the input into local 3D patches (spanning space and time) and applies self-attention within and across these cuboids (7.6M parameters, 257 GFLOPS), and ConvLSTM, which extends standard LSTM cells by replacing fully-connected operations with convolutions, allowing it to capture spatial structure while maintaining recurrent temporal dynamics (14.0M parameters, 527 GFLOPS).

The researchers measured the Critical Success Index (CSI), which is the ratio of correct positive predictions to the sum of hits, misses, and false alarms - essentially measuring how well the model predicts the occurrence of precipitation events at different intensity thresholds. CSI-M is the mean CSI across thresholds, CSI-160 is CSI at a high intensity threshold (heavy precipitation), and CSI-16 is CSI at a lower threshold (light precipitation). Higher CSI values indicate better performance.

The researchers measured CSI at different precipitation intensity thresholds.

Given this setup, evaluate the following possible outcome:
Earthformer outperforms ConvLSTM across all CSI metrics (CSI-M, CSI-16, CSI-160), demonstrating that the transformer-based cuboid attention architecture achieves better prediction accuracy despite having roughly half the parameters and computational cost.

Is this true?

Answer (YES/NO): YES